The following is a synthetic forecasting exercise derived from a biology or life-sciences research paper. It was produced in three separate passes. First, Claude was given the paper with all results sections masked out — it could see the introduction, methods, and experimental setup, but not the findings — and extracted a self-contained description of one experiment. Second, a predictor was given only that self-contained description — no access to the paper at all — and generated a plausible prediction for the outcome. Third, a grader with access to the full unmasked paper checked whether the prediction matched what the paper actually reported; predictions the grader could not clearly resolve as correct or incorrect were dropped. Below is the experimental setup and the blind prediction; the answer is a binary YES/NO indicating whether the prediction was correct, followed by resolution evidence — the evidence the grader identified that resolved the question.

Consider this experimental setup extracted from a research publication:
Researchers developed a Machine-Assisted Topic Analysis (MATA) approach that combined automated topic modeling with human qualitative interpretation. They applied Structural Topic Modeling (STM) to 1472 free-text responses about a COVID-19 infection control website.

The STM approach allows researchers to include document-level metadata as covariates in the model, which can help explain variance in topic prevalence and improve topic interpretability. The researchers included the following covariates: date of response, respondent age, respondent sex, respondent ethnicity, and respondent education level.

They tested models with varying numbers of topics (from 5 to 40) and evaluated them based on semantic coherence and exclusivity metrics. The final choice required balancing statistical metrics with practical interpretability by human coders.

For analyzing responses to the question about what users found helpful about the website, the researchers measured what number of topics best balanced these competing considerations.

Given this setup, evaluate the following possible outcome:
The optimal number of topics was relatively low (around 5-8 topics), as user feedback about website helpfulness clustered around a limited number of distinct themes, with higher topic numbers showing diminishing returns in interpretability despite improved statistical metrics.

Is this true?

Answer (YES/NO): NO